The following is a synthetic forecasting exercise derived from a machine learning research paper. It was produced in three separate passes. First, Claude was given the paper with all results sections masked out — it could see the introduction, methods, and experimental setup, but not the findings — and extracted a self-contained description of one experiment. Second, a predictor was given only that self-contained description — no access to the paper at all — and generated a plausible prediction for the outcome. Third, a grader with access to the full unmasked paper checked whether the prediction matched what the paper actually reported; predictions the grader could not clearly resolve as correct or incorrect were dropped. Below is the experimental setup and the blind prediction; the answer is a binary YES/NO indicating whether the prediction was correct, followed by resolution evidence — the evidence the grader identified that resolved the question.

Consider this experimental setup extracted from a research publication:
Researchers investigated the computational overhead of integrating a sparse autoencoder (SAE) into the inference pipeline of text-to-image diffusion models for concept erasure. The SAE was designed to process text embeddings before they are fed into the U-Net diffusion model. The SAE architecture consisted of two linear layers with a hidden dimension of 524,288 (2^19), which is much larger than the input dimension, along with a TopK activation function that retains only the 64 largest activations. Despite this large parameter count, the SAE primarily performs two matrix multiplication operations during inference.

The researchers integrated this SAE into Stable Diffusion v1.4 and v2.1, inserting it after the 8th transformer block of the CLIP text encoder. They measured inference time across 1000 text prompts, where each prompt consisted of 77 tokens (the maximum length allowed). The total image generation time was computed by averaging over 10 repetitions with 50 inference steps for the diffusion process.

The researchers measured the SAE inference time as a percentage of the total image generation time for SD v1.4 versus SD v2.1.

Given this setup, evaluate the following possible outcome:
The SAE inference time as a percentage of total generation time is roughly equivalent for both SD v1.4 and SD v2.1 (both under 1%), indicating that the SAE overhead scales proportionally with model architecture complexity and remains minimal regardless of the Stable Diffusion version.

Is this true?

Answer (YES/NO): NO